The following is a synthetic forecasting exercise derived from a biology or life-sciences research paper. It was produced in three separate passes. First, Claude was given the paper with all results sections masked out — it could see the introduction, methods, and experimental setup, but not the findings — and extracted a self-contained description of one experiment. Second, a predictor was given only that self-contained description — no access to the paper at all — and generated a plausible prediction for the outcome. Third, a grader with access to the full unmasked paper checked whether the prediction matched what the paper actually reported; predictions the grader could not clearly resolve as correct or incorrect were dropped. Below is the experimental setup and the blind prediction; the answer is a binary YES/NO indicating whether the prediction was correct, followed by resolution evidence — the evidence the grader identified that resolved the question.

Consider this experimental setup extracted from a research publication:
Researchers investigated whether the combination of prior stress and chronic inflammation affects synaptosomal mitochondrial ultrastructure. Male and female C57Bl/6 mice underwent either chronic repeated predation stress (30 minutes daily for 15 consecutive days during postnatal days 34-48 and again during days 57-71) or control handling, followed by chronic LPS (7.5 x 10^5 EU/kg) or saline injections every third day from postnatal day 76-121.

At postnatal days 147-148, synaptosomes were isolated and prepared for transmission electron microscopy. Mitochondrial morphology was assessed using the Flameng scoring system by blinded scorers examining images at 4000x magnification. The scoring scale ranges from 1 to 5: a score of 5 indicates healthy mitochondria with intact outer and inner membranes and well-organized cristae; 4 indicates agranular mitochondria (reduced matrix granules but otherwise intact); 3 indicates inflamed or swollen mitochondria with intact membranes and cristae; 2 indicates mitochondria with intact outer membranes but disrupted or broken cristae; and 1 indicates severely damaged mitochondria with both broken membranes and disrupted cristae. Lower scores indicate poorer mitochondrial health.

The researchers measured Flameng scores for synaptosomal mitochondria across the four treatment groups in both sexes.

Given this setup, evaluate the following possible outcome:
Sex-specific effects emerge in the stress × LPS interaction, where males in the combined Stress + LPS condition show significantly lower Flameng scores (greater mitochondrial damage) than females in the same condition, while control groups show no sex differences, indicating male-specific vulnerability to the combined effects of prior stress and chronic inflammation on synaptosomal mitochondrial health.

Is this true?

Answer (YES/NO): NO